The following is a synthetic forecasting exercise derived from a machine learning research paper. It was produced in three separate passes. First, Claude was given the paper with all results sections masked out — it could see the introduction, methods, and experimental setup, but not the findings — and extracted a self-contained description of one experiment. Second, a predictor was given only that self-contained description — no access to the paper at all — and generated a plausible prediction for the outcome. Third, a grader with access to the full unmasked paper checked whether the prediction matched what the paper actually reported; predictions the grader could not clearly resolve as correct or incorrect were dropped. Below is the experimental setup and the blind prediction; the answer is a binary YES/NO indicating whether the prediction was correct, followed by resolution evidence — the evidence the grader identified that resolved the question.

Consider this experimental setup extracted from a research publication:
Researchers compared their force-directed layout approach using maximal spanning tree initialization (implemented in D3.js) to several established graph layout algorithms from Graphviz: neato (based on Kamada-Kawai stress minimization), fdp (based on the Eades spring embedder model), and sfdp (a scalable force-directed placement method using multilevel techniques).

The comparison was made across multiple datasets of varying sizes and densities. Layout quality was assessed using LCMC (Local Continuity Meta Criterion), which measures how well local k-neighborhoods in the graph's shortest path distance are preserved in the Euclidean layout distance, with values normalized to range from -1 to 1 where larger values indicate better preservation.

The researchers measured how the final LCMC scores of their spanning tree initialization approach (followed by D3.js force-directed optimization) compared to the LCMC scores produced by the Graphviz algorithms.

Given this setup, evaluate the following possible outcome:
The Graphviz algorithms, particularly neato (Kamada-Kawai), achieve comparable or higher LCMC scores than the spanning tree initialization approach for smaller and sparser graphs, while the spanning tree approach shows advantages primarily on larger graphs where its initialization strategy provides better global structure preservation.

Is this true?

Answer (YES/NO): NO